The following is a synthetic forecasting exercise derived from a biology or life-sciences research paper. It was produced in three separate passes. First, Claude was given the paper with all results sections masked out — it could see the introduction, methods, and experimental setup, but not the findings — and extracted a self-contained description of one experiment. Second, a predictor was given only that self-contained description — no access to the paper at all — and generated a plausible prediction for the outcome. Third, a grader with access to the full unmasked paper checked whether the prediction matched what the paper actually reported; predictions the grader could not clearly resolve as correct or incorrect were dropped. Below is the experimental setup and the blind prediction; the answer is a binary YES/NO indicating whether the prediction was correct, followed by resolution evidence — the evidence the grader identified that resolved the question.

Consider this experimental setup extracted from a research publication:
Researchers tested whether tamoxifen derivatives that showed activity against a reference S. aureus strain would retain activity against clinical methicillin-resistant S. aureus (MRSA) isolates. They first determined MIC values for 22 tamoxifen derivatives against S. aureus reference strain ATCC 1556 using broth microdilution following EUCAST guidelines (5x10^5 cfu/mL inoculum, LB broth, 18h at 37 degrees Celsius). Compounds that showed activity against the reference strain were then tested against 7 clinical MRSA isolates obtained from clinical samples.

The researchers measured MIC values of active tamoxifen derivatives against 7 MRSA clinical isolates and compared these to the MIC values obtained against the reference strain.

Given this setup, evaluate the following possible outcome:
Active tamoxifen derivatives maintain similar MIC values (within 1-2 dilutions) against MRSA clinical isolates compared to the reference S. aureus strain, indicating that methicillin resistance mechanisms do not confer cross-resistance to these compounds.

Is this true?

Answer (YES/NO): YES